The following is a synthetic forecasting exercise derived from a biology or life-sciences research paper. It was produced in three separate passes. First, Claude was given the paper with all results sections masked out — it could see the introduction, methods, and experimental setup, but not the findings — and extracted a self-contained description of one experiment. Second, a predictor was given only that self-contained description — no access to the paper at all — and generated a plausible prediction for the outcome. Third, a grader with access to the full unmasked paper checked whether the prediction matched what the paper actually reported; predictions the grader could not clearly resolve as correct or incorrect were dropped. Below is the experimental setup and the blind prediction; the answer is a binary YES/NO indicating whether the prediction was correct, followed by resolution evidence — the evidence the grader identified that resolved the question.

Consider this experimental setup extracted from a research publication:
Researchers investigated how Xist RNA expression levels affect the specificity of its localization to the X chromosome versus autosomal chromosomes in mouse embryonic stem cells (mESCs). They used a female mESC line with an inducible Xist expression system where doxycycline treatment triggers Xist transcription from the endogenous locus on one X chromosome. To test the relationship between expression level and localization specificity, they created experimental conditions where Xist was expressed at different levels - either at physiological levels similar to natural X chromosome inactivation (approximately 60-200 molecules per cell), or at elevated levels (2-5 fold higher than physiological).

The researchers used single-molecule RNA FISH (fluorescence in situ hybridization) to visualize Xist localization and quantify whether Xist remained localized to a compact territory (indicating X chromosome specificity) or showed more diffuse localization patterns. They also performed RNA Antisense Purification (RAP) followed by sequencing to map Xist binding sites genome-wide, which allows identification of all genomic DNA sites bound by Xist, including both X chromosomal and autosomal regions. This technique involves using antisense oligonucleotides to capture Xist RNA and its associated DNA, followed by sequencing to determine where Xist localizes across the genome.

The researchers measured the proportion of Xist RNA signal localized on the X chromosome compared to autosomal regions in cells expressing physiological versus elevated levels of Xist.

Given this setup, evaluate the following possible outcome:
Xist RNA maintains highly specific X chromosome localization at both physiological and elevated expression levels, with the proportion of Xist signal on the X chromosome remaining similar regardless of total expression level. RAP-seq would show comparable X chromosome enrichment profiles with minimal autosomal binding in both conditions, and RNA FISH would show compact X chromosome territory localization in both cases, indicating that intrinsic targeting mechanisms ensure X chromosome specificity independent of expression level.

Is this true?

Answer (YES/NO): NO